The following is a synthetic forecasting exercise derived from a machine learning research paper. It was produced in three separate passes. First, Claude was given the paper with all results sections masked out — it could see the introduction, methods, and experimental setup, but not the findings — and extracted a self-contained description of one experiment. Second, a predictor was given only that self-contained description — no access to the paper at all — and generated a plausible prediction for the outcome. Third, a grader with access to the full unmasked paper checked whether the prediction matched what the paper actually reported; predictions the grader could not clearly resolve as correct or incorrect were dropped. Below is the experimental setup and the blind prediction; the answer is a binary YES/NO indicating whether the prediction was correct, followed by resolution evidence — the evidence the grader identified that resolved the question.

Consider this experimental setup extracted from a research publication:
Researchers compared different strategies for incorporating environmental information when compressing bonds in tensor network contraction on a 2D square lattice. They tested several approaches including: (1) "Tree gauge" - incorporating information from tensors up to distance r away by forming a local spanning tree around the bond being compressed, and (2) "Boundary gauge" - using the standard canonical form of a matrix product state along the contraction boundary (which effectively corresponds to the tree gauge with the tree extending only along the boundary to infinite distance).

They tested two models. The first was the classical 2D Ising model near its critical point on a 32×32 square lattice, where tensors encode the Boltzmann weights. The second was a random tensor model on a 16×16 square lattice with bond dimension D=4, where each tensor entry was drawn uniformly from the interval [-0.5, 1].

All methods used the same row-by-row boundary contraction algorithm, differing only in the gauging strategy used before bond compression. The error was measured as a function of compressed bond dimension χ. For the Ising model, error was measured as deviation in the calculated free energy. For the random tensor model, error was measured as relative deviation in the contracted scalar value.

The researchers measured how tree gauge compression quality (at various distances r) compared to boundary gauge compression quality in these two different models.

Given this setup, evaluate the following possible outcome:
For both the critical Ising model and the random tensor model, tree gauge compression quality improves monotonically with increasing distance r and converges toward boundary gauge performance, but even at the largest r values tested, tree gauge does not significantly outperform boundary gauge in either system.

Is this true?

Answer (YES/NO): NO